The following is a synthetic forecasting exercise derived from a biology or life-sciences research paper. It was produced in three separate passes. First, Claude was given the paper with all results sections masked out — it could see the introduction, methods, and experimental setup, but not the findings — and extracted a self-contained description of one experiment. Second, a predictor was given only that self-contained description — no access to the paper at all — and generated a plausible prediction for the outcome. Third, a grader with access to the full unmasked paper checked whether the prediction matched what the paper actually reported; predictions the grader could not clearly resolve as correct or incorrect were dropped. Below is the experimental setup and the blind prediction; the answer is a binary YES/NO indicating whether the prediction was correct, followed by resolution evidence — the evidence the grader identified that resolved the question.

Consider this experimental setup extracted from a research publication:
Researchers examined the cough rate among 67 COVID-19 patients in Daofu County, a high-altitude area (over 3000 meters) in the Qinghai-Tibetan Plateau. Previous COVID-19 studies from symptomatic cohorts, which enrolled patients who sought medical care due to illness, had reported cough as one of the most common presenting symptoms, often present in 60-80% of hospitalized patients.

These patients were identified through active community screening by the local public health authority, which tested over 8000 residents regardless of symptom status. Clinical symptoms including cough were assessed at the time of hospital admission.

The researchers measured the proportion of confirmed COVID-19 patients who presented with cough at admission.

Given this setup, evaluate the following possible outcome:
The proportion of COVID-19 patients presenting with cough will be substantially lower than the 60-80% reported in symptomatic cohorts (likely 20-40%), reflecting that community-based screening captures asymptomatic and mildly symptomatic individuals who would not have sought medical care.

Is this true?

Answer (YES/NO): NO